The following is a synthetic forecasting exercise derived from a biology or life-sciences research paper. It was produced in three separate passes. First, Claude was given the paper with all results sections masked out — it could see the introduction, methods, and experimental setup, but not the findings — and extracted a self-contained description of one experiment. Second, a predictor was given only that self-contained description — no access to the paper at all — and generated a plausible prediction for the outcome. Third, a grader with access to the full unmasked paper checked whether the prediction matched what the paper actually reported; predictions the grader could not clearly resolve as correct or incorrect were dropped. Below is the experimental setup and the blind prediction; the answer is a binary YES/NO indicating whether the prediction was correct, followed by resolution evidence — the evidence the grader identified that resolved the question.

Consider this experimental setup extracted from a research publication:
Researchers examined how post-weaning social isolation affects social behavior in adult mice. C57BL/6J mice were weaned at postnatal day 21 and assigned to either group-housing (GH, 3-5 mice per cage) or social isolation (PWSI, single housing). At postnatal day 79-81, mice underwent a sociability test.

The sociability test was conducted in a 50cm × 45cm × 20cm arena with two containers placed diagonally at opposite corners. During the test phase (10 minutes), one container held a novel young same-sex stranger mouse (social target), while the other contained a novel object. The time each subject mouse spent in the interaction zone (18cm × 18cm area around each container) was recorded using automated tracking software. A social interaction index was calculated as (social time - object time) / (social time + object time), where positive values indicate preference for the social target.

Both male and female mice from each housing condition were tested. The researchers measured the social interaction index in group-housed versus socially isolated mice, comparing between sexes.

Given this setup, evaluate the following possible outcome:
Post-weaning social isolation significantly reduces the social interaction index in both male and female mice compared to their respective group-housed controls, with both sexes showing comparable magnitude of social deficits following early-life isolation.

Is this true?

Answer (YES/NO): NO